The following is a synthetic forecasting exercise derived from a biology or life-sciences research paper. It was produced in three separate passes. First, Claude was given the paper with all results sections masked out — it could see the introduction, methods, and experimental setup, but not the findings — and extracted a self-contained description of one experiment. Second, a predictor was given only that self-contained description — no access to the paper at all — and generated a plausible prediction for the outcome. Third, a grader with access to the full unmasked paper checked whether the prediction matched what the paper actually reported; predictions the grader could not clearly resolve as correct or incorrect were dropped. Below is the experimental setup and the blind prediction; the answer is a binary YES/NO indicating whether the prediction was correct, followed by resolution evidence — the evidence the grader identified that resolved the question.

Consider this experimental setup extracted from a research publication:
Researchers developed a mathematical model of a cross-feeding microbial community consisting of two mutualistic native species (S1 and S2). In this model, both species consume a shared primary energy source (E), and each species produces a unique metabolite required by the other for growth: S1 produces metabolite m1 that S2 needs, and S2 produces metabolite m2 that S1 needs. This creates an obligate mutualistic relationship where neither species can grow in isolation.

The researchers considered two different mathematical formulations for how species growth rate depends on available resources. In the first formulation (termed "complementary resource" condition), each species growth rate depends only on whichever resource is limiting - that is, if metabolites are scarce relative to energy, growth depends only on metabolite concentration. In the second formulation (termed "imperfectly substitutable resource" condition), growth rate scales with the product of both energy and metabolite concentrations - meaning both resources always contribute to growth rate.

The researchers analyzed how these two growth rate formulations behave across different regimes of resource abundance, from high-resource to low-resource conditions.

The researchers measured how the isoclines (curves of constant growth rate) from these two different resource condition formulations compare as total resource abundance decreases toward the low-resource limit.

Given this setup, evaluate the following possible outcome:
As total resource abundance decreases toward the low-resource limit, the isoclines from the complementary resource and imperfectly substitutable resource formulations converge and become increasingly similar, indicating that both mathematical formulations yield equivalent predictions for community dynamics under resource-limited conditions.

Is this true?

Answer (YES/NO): YES